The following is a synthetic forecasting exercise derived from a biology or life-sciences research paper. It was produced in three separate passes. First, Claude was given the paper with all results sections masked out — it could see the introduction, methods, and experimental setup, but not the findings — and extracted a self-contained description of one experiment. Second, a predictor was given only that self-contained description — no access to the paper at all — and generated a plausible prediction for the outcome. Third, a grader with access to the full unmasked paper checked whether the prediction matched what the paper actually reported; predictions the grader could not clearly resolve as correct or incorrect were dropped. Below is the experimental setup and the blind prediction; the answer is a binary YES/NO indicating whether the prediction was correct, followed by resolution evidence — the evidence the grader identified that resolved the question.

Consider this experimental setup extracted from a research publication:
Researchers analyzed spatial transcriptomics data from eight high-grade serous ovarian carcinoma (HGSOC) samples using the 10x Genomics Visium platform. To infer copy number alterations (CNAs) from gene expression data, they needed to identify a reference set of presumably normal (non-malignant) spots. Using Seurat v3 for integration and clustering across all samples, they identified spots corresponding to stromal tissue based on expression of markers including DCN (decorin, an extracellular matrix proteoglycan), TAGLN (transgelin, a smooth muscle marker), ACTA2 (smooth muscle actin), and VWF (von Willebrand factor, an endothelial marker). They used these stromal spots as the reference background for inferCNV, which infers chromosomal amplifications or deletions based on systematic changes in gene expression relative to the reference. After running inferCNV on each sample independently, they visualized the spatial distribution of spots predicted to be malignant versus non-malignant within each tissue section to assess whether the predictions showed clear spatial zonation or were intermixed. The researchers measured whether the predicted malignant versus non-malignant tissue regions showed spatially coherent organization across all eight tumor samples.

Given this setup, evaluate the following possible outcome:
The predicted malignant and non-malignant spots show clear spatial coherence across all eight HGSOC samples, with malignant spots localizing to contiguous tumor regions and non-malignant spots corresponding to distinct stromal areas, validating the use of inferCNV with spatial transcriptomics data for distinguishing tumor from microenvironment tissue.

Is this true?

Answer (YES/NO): NO